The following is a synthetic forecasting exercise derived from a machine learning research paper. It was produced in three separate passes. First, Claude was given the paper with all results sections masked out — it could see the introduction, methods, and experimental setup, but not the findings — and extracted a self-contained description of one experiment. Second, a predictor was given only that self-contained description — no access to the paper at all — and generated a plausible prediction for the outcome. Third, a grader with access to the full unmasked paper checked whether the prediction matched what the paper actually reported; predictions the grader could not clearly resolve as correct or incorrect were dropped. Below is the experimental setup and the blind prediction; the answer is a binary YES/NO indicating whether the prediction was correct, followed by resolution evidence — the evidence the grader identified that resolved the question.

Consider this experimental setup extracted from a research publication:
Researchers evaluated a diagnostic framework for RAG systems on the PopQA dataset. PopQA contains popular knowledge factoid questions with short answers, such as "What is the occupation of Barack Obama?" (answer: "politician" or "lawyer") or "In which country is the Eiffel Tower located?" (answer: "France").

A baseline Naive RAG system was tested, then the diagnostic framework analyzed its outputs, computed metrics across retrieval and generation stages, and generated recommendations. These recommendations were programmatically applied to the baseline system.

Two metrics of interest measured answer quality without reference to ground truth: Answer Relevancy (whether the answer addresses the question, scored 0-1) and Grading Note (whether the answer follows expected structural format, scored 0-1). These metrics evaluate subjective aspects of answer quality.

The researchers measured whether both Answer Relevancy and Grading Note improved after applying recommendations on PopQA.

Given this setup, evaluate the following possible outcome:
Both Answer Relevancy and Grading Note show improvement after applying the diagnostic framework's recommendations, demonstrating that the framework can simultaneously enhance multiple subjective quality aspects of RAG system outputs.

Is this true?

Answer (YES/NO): YES